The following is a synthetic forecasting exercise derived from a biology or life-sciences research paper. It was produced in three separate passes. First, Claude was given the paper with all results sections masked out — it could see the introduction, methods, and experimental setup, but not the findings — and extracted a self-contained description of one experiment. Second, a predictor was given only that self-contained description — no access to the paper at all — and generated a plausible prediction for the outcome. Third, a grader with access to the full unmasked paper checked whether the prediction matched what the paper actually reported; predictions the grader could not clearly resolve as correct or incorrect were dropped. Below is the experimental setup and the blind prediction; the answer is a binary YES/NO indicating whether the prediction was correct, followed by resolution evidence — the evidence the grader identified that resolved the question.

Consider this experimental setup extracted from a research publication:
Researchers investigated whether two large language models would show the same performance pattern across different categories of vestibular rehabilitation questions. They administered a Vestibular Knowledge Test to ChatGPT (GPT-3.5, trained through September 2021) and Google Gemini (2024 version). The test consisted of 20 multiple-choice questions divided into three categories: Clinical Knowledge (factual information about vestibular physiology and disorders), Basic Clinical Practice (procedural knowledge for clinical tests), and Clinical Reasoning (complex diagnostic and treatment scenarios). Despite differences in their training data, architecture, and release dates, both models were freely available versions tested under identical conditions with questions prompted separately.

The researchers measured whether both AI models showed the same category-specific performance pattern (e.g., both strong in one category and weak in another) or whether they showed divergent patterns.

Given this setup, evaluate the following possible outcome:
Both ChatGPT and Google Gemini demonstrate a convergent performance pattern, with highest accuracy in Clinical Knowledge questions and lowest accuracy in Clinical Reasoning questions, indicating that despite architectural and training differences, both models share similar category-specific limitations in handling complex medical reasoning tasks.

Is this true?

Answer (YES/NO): YES